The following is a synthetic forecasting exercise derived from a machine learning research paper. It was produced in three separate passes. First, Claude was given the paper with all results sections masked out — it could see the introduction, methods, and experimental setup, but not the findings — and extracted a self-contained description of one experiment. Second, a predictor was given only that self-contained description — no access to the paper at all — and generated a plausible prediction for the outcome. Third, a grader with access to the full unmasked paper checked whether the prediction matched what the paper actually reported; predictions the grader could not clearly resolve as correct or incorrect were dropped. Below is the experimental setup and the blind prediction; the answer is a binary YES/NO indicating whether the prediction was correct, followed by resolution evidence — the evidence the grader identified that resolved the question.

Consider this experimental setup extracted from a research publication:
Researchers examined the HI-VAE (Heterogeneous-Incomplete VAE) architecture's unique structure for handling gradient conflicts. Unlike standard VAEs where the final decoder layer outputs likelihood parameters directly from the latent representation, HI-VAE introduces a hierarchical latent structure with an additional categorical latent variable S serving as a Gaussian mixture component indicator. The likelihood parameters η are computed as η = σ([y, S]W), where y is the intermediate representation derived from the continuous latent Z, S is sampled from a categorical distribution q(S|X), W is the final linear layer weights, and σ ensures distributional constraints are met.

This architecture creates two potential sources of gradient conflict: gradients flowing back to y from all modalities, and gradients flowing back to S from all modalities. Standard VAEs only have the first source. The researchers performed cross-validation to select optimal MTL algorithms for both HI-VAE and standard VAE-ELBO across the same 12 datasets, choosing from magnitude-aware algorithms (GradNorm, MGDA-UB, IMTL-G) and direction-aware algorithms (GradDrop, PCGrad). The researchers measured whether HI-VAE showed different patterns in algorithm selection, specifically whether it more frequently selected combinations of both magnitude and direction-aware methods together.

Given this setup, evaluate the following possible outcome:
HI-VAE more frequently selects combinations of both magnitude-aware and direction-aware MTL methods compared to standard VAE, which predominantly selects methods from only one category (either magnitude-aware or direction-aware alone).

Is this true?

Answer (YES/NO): YES